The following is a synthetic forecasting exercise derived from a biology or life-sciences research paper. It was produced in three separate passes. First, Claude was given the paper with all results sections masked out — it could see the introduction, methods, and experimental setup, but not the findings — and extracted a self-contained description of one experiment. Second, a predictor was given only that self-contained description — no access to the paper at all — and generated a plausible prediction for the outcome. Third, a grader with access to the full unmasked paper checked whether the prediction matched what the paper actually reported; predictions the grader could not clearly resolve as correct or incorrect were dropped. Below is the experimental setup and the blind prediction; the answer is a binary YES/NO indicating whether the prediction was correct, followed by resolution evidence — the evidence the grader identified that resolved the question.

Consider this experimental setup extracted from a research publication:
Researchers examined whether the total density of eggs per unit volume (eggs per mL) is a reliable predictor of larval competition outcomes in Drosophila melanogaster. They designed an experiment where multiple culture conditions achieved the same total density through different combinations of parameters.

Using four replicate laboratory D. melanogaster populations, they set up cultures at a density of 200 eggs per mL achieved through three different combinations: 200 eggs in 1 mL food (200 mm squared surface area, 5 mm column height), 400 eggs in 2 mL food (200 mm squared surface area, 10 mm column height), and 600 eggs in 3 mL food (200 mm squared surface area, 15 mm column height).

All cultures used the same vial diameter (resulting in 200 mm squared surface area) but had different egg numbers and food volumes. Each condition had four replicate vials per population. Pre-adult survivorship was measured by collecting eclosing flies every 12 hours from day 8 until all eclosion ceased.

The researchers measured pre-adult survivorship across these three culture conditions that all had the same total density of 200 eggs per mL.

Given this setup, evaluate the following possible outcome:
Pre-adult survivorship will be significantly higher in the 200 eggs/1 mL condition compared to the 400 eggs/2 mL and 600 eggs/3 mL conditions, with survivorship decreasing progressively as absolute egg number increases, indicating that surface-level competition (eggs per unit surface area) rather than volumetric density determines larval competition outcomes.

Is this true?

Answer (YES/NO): NO